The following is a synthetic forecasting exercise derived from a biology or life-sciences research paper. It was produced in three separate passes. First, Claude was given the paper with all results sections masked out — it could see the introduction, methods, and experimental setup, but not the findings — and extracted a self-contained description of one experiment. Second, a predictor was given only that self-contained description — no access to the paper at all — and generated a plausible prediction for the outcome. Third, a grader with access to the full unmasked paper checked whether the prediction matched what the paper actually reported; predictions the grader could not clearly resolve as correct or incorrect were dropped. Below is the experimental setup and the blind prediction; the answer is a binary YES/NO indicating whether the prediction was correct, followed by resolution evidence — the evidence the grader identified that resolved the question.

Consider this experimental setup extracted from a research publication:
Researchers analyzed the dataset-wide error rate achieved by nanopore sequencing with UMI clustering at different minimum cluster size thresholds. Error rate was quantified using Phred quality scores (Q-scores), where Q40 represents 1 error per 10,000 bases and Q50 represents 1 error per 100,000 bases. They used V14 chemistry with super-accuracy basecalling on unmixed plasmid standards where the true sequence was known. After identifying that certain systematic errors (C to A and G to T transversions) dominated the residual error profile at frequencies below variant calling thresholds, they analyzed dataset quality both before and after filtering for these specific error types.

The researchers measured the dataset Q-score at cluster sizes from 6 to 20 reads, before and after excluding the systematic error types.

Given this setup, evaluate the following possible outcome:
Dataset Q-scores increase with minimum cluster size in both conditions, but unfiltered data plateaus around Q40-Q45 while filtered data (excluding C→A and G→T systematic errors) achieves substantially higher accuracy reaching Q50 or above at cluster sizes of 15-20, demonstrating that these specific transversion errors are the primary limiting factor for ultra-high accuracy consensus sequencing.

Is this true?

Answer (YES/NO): NO